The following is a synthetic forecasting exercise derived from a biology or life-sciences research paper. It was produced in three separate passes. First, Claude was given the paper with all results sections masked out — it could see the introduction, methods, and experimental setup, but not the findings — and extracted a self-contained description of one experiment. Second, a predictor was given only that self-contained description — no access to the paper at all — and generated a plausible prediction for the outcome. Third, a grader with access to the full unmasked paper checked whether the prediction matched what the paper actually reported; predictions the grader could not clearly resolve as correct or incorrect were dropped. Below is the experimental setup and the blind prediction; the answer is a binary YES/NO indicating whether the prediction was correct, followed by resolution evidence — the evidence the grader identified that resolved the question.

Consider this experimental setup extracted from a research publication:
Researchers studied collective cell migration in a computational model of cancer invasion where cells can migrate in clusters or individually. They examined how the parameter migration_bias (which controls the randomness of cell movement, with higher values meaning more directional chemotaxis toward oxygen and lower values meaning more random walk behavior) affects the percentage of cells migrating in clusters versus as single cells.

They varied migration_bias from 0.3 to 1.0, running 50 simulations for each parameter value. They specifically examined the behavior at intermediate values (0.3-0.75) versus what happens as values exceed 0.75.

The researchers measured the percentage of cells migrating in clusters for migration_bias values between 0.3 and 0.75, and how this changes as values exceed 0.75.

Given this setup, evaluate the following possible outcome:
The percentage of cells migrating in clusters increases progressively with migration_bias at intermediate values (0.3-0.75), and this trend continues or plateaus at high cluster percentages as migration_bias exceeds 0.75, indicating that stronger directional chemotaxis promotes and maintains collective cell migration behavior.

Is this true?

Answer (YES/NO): NO